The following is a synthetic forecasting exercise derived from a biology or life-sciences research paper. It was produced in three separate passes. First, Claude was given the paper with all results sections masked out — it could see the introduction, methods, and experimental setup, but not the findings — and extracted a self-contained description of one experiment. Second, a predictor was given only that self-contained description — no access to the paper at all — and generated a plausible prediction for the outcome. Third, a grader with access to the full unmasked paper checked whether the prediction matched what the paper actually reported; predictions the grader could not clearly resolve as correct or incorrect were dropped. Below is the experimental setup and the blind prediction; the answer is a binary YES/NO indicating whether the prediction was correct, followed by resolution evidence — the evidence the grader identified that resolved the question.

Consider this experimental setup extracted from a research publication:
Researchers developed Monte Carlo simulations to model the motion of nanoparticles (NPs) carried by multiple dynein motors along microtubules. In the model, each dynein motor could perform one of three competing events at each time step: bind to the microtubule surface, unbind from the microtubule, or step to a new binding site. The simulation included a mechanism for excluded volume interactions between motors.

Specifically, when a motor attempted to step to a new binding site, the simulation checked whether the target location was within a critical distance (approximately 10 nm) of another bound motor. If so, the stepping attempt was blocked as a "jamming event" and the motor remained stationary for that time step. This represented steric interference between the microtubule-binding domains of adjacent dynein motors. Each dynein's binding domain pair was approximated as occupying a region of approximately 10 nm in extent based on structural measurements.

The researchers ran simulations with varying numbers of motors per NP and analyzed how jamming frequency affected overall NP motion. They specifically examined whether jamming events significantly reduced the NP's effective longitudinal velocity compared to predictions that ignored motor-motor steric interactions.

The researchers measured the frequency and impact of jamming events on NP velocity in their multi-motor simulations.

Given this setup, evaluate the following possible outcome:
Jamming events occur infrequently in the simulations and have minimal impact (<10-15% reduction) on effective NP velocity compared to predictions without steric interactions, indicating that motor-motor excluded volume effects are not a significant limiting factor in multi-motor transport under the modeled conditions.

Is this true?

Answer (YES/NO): NO